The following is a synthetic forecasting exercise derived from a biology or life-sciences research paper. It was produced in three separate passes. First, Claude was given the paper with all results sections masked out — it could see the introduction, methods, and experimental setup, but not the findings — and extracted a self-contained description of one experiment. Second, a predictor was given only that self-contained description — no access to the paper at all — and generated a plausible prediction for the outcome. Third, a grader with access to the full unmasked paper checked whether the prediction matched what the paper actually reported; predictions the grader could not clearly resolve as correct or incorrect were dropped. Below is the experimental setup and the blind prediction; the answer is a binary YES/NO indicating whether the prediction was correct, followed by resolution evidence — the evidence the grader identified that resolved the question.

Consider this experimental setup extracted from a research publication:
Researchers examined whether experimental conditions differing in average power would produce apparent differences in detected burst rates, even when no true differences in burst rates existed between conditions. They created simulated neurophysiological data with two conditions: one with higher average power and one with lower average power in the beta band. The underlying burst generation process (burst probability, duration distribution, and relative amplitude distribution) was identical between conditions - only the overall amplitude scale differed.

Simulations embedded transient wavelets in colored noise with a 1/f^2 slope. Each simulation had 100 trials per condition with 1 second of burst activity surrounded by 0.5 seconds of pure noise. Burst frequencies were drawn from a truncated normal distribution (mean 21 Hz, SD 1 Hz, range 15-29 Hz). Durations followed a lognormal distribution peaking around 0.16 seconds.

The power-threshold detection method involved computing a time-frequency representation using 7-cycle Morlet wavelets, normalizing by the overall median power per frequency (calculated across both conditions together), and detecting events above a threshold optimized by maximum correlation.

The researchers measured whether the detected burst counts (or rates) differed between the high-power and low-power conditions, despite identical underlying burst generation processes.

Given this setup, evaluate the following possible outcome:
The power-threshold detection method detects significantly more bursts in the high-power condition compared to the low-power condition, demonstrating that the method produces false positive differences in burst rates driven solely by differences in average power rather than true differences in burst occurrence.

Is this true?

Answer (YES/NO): YES